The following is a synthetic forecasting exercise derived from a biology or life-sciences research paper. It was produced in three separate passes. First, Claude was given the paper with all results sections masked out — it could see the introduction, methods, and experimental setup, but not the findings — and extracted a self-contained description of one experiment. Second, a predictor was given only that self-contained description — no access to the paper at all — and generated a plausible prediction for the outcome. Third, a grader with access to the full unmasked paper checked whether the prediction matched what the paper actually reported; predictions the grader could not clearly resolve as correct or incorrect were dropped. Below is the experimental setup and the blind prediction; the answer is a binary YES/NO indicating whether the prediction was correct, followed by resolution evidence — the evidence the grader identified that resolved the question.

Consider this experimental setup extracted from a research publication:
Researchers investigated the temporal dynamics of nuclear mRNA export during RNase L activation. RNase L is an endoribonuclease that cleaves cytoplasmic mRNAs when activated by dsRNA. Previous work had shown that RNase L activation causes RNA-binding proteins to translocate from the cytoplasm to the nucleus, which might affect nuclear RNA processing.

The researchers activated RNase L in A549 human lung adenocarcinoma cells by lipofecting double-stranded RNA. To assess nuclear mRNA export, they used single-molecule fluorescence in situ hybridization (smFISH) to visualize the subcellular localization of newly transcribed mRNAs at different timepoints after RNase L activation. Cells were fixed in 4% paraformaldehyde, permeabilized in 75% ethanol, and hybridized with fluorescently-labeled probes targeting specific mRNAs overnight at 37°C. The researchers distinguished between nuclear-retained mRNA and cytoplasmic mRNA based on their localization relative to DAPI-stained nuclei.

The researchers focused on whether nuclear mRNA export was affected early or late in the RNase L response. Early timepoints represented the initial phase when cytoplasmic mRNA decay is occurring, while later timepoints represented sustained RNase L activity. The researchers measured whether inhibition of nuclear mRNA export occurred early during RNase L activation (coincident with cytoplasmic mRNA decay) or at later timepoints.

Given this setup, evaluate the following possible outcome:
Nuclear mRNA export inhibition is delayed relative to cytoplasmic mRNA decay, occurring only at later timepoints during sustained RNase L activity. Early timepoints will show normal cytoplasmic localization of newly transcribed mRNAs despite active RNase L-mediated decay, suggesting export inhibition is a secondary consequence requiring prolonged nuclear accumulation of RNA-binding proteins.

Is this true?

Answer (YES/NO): YES